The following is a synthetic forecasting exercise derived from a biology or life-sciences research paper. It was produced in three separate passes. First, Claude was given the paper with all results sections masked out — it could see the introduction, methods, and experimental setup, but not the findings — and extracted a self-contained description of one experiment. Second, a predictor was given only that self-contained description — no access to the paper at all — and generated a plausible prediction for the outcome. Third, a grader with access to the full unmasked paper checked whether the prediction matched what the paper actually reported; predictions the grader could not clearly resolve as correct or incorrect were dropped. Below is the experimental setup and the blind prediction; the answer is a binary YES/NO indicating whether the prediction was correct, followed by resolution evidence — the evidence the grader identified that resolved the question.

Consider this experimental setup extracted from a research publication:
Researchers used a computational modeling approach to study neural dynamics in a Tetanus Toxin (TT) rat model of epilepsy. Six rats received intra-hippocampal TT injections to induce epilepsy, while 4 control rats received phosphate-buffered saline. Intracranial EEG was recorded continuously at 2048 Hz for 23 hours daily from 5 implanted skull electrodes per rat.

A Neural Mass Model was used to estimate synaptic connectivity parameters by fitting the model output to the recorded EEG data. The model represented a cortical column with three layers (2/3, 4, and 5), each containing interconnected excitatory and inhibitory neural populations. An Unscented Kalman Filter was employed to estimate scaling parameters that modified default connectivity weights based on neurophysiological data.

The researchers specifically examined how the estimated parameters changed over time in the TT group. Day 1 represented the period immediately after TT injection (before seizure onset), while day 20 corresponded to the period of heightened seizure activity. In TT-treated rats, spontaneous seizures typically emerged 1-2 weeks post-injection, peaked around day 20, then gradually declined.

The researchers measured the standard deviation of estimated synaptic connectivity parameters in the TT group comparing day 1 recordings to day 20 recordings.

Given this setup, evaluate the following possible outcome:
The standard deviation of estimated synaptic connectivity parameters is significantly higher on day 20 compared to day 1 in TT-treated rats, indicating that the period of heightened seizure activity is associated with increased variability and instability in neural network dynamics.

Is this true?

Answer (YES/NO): NO